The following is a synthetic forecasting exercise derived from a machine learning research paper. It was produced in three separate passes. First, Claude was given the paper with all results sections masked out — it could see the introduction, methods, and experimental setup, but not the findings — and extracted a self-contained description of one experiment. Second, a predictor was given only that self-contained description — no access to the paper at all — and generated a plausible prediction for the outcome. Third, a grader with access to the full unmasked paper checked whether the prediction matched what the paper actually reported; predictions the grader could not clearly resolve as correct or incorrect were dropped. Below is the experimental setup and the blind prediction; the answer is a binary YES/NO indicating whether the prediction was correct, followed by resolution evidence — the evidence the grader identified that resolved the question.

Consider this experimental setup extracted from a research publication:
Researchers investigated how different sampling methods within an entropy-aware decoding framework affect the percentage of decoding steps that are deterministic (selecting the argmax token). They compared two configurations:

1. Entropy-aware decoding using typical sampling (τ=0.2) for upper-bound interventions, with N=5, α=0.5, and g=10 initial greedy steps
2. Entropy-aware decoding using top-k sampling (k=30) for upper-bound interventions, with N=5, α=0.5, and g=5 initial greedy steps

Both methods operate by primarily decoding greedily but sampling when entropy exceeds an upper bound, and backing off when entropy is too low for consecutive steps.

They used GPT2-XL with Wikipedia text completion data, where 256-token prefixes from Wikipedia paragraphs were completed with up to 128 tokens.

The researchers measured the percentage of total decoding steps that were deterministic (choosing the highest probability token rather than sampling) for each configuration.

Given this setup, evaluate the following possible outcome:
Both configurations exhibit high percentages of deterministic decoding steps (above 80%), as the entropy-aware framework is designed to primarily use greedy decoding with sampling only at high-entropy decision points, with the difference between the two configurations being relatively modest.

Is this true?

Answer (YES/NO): NO